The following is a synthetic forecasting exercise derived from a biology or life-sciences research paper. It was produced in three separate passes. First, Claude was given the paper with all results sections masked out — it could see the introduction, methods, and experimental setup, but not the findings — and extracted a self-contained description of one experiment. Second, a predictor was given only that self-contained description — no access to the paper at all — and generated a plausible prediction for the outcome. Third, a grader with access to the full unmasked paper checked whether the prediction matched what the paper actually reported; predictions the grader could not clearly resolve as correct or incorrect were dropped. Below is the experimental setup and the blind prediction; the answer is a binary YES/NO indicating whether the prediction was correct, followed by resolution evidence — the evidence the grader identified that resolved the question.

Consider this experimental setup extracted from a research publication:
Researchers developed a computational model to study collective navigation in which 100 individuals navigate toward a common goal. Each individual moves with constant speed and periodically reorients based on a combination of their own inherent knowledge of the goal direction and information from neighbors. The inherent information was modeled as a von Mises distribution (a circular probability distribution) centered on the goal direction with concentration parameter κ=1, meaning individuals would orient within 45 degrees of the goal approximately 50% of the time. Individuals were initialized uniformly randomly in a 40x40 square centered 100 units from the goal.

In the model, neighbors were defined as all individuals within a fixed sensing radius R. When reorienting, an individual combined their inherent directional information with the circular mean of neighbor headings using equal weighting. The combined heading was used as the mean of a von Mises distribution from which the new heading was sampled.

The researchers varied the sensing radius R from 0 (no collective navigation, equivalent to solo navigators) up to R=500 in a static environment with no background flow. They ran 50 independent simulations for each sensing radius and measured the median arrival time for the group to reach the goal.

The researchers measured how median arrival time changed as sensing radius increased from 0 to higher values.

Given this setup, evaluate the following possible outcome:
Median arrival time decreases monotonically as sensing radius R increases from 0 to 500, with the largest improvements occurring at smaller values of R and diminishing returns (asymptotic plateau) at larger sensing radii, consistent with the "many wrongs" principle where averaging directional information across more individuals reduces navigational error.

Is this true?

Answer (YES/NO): NO